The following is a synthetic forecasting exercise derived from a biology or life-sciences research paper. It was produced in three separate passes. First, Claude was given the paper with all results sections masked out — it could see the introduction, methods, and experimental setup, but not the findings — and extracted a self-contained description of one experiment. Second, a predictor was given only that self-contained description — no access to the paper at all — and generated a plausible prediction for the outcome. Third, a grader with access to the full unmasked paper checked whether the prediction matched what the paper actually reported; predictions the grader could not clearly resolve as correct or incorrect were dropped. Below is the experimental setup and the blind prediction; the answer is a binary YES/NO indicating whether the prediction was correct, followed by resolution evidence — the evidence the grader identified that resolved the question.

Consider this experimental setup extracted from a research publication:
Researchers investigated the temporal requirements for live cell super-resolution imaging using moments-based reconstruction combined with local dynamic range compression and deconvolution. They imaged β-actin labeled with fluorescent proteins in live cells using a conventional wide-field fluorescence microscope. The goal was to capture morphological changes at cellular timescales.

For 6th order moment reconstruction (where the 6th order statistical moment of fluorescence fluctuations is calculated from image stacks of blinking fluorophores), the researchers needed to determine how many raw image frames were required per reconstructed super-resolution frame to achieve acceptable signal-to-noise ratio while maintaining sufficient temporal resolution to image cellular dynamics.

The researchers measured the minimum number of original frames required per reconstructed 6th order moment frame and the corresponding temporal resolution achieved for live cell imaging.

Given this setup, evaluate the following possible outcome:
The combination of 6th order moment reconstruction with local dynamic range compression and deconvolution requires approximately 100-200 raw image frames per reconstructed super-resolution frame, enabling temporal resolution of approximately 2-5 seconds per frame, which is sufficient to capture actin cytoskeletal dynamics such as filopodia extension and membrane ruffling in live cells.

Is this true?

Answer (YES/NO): NO